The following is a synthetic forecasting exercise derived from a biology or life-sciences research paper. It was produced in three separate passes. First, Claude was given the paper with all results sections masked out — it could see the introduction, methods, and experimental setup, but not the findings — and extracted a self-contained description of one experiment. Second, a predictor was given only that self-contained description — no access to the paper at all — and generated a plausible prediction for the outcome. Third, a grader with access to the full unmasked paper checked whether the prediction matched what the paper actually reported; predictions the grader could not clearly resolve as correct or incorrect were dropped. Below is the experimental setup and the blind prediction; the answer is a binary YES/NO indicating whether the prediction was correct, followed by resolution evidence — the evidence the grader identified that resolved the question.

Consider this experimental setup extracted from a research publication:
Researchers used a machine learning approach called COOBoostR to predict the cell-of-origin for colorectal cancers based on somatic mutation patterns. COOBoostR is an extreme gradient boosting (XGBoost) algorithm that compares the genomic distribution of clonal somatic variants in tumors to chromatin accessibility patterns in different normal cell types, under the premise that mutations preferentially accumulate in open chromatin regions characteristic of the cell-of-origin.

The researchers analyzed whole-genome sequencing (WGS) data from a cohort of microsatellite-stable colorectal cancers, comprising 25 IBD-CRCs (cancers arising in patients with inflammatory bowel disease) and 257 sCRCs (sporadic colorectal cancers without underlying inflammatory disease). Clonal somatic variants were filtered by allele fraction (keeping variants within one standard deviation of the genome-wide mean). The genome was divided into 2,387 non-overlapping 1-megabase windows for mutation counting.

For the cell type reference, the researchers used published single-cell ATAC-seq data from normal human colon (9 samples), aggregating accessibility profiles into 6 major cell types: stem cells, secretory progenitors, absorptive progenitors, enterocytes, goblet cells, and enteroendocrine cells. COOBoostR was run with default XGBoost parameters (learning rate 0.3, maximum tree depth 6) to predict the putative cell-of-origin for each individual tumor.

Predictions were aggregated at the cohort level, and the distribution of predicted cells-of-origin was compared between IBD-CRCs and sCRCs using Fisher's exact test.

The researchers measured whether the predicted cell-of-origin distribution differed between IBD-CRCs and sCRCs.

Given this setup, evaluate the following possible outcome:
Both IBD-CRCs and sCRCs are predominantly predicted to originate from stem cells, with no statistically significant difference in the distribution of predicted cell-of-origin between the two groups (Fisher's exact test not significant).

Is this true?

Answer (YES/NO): NO